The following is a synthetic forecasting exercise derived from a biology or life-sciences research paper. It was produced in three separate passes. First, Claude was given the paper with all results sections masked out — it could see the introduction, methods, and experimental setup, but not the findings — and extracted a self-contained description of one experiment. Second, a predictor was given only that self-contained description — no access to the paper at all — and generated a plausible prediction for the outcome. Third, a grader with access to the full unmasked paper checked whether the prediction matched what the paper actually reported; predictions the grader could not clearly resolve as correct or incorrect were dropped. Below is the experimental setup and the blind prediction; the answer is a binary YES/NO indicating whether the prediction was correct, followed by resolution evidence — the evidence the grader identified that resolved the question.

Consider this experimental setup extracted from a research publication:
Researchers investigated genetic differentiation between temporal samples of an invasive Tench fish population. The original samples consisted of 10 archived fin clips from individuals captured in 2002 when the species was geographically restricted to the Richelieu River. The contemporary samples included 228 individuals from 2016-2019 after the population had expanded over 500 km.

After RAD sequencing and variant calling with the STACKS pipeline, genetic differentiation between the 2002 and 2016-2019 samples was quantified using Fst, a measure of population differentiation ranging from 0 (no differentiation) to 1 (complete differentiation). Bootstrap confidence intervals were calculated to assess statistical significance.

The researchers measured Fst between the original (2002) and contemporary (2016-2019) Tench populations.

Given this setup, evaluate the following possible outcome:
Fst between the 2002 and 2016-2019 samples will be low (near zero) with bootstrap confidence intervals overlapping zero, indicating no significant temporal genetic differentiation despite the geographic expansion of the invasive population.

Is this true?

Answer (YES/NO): NO